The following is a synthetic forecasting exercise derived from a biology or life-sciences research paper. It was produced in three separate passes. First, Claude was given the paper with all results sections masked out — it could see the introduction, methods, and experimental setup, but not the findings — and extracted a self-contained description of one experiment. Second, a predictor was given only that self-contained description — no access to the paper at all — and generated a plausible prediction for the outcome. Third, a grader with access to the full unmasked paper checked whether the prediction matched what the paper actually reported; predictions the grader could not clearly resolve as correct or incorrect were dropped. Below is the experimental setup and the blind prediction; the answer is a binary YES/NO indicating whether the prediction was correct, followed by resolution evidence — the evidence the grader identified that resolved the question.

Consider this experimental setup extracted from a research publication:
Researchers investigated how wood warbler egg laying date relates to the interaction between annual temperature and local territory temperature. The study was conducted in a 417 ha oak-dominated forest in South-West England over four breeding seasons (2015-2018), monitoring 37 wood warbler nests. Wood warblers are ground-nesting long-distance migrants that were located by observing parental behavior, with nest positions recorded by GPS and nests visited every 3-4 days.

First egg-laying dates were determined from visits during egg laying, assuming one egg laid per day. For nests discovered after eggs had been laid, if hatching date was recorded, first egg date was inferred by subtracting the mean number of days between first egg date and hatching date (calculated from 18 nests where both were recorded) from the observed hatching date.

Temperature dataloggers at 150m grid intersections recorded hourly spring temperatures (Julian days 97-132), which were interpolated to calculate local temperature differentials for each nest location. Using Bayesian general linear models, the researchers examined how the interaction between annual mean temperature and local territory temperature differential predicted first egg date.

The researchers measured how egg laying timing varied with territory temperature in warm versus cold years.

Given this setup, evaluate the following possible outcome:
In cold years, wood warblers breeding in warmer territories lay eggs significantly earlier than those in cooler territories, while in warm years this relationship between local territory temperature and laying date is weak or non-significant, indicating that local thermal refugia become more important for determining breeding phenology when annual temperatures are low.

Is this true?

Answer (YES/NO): NO